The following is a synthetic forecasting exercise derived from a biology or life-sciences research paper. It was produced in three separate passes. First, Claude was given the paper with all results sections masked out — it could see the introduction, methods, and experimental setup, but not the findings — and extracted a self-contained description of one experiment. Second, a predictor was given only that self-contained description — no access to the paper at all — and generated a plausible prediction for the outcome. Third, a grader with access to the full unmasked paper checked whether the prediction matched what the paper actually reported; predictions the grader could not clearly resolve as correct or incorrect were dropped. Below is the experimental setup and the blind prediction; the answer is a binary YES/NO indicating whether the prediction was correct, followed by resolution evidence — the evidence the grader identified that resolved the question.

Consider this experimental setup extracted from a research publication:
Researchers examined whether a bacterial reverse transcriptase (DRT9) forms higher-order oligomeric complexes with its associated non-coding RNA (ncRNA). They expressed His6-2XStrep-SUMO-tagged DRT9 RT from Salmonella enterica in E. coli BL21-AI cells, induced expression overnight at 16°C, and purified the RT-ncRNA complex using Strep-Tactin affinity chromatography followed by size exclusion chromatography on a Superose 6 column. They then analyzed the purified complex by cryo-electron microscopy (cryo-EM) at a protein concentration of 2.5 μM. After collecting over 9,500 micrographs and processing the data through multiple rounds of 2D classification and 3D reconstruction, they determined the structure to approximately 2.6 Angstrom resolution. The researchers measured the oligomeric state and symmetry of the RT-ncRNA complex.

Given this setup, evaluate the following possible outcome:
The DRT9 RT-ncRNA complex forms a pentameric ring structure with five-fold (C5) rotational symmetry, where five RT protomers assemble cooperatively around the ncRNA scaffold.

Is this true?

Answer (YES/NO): NO